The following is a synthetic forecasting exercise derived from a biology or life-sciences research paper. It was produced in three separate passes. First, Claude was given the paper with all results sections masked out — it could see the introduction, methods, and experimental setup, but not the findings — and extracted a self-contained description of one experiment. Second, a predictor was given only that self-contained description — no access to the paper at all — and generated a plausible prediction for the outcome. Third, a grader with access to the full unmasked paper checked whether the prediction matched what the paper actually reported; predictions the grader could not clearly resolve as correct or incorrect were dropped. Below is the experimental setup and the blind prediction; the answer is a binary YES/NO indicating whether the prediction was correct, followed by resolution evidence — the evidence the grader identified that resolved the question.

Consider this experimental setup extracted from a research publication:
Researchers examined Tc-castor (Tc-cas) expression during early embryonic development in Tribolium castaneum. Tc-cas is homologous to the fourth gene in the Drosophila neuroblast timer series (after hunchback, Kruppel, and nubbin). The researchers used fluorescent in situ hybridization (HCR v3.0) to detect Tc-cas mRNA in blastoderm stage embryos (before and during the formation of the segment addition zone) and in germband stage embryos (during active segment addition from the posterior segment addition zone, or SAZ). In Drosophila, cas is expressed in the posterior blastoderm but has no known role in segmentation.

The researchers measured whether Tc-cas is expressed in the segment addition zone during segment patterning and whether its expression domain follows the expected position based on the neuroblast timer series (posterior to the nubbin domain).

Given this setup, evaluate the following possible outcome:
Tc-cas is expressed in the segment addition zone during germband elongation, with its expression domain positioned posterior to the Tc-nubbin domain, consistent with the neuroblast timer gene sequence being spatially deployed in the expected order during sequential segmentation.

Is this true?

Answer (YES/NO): NO